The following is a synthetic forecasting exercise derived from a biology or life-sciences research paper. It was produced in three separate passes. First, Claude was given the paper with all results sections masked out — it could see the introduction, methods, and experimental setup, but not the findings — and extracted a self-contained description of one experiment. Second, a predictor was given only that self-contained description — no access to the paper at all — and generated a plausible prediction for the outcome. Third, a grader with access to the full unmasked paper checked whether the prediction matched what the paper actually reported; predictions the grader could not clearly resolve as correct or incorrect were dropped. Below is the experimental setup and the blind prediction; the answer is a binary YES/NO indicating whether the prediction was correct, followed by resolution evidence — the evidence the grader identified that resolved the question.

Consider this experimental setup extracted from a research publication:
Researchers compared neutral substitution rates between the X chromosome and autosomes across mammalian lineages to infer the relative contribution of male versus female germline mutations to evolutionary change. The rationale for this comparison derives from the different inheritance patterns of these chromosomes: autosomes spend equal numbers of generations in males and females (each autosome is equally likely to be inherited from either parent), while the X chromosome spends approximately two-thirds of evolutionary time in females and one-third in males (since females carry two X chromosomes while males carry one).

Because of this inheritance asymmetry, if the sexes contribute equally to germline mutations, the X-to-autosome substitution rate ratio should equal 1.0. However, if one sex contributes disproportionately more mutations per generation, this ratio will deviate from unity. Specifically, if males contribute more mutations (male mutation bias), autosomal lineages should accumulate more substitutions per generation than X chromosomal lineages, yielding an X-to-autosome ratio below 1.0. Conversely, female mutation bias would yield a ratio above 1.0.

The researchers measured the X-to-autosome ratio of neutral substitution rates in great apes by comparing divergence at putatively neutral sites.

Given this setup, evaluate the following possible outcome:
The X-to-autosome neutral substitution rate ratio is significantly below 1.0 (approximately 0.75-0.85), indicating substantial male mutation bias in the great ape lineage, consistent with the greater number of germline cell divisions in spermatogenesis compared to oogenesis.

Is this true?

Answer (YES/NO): NO